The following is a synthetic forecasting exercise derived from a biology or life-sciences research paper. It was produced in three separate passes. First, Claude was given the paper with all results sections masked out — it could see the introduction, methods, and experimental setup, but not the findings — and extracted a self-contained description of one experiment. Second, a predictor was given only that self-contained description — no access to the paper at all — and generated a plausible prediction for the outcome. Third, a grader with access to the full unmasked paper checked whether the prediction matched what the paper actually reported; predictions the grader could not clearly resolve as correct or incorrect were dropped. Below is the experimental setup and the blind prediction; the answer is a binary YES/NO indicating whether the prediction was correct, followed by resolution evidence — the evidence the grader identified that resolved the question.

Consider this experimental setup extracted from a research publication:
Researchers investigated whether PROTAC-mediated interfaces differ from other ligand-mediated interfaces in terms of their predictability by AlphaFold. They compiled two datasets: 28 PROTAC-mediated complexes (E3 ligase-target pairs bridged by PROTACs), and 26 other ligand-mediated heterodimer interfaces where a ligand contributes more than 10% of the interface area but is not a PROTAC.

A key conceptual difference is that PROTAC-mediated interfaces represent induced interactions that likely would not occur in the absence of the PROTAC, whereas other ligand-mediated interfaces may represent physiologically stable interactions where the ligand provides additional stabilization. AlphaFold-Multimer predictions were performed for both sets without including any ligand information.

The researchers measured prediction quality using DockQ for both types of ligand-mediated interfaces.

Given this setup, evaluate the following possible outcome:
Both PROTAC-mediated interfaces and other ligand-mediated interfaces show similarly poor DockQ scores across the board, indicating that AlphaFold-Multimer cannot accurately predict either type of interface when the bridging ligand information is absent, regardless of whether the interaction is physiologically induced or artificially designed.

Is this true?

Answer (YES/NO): NO